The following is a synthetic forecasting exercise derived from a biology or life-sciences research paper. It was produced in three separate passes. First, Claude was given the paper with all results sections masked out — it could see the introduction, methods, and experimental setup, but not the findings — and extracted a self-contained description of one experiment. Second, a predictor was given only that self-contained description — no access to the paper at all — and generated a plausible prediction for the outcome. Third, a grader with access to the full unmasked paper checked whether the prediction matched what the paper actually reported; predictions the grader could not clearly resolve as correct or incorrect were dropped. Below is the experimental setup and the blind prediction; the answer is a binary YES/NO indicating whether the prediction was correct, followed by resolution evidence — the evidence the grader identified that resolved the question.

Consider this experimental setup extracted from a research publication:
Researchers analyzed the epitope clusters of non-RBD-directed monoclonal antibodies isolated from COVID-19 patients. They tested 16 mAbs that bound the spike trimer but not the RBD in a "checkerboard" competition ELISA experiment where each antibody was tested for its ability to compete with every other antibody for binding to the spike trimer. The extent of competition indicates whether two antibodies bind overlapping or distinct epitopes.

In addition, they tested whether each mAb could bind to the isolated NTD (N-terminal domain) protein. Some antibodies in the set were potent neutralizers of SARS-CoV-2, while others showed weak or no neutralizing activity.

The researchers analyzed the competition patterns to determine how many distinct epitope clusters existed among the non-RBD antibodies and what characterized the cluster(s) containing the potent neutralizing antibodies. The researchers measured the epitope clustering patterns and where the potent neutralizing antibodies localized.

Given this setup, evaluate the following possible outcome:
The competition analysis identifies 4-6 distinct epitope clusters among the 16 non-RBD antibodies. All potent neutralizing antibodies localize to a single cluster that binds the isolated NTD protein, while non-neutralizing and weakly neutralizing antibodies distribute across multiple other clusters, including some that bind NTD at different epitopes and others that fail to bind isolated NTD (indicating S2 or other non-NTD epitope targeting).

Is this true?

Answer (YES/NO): NO